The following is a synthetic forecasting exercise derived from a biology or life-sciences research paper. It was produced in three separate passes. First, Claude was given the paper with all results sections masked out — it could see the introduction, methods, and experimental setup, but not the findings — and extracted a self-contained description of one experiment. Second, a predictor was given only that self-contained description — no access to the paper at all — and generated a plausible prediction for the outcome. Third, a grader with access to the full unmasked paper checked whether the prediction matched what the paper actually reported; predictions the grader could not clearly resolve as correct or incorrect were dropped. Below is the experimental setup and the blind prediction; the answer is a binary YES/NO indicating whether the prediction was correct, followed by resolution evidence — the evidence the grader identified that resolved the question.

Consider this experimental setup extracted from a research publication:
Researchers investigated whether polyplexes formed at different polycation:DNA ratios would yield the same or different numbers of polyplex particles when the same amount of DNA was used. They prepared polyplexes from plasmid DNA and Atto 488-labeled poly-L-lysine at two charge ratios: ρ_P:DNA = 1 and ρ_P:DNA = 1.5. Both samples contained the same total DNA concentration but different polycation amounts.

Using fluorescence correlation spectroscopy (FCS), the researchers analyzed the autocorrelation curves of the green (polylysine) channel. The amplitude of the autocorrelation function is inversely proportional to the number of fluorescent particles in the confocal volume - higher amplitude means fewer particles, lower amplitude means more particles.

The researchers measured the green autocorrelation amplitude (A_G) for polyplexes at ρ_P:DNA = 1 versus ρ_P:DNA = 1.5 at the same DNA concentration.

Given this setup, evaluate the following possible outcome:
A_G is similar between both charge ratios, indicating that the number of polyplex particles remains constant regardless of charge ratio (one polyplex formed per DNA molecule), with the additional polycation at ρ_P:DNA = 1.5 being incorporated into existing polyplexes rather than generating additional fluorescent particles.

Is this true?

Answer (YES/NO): NO